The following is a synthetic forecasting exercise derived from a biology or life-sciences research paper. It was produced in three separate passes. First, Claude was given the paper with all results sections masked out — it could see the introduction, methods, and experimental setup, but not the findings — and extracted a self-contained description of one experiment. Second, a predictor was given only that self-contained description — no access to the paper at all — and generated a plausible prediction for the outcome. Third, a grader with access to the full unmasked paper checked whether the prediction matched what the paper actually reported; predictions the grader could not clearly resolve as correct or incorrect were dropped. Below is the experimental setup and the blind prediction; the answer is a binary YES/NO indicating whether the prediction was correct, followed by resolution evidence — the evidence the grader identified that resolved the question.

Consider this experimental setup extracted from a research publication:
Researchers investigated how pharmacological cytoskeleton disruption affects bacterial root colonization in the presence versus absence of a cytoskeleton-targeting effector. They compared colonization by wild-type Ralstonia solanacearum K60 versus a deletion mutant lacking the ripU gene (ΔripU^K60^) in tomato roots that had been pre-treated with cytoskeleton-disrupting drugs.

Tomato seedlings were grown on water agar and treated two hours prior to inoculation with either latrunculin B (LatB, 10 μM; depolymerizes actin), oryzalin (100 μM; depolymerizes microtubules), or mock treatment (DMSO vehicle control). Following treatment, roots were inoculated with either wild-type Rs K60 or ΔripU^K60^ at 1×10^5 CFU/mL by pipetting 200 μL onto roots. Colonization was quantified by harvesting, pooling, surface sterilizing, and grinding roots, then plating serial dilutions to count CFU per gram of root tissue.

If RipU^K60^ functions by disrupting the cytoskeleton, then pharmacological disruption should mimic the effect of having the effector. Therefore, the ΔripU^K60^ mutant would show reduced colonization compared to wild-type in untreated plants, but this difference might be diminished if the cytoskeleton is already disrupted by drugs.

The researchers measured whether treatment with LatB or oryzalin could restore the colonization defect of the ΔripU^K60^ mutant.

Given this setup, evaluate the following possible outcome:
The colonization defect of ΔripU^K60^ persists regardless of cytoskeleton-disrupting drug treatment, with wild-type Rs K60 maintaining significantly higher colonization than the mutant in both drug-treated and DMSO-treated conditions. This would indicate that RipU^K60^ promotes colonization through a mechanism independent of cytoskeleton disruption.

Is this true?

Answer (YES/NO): NO